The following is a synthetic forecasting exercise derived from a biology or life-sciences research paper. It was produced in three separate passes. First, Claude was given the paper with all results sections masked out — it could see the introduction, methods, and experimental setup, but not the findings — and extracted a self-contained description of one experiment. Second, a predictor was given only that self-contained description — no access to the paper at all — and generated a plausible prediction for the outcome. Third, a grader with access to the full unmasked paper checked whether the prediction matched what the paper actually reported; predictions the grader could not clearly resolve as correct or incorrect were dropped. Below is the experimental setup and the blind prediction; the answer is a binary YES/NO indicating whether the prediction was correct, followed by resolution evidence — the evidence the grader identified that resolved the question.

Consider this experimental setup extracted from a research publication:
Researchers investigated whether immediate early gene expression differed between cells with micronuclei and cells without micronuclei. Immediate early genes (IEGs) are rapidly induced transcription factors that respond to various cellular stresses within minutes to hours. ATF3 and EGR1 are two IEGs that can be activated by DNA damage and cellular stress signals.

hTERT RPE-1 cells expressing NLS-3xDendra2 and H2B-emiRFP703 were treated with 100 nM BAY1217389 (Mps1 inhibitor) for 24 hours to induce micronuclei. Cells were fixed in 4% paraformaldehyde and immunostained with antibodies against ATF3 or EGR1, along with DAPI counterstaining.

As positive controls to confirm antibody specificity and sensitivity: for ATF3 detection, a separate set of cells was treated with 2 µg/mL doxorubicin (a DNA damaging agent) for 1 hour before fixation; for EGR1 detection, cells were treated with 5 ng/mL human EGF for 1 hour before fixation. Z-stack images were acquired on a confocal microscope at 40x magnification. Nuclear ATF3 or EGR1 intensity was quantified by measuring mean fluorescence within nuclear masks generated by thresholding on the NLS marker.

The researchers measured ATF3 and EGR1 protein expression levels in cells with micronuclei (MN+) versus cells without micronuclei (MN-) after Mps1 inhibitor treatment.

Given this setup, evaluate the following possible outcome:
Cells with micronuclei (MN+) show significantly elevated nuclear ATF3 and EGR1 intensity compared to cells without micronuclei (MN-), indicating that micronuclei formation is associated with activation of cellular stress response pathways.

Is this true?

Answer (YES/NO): NO